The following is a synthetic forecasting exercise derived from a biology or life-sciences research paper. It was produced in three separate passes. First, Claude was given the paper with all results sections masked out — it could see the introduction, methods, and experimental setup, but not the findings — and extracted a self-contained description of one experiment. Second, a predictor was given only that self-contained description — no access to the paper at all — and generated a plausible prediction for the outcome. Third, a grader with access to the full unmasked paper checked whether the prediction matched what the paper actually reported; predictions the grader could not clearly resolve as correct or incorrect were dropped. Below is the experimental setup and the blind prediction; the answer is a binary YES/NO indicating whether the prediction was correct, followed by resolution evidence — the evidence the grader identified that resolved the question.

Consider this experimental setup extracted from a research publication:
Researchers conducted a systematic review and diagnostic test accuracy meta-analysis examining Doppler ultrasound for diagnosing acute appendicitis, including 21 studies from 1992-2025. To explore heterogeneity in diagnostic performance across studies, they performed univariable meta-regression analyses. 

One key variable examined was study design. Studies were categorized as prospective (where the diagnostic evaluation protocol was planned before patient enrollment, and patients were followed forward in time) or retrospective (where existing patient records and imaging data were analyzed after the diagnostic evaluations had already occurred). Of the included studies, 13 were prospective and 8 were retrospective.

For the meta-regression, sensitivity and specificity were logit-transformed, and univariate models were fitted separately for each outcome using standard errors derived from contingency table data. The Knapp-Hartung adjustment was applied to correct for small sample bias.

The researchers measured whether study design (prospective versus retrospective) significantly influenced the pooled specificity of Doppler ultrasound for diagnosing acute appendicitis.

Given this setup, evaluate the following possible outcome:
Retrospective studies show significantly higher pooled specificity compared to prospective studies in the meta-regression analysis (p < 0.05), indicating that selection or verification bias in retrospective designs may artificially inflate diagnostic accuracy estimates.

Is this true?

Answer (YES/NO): YES